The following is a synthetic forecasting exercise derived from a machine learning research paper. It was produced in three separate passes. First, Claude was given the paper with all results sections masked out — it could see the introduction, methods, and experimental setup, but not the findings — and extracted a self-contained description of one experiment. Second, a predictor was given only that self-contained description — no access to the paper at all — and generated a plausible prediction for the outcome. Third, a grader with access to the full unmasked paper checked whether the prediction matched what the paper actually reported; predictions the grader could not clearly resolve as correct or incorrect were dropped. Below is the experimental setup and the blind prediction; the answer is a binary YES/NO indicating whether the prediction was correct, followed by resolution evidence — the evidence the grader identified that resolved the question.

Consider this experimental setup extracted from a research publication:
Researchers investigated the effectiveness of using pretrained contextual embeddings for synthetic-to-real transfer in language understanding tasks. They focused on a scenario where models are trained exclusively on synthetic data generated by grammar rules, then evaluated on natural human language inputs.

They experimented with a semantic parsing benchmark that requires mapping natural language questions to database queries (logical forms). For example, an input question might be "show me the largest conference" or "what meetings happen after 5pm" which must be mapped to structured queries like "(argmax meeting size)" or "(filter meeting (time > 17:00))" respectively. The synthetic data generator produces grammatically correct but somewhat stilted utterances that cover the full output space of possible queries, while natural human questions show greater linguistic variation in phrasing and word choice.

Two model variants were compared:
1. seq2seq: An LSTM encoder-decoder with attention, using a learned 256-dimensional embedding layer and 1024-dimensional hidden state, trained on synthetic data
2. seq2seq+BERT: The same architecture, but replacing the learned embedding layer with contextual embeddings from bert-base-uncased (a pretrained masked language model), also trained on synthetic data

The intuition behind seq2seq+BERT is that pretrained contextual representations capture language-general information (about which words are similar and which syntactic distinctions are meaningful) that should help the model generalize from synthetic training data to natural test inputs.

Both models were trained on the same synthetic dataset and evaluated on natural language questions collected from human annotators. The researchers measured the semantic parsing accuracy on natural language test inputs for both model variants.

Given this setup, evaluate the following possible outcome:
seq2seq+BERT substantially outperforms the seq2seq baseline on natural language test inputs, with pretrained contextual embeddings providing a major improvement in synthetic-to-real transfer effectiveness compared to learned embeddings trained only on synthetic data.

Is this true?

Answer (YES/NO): YES